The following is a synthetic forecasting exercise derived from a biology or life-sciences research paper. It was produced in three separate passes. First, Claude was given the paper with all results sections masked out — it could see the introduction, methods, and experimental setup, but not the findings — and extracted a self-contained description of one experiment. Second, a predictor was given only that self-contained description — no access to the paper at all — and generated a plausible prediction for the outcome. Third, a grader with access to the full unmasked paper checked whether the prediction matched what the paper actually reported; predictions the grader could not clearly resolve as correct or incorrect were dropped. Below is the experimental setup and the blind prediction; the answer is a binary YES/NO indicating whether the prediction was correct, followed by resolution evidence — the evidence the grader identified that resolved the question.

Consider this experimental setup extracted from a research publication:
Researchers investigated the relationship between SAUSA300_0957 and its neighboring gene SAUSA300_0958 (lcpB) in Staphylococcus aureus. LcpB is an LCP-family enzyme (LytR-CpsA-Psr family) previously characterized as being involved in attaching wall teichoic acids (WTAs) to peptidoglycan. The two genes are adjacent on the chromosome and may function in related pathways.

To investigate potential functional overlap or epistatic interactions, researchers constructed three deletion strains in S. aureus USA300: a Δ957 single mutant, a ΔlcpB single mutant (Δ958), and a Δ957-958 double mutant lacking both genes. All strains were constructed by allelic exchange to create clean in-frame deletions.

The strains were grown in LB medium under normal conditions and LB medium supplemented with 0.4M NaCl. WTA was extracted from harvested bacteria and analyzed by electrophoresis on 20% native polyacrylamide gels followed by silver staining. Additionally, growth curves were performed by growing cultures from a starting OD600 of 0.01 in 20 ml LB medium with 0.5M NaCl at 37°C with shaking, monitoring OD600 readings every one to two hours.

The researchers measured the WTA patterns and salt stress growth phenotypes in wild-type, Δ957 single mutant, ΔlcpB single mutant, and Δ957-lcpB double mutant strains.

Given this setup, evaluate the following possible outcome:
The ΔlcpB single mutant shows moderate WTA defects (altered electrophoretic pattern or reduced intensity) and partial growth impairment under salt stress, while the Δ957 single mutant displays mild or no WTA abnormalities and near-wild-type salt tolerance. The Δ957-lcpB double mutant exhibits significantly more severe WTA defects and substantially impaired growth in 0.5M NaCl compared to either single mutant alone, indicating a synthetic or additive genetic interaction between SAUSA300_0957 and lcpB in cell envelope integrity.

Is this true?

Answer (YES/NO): NO